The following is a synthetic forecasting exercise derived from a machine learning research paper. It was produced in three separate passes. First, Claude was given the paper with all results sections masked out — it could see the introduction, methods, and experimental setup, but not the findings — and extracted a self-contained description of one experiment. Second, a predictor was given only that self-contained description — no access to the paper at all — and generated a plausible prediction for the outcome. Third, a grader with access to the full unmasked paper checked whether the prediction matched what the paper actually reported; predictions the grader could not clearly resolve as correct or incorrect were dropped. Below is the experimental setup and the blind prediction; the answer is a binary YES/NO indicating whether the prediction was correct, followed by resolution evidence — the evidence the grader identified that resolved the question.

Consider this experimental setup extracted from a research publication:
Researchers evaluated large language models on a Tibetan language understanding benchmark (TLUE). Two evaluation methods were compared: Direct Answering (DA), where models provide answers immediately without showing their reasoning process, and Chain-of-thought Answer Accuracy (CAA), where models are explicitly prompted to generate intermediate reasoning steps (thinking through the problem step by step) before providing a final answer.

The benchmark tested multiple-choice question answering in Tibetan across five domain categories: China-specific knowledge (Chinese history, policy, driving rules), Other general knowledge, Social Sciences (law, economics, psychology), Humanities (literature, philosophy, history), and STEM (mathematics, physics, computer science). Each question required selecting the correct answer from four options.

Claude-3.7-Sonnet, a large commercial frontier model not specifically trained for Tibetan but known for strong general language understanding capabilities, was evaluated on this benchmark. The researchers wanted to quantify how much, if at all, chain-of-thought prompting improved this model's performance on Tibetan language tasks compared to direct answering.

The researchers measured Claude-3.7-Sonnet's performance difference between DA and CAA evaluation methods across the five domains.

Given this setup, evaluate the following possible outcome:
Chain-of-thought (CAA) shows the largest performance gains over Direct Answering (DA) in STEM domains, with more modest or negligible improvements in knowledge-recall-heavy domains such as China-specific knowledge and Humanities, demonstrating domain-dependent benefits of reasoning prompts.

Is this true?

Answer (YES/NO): NO